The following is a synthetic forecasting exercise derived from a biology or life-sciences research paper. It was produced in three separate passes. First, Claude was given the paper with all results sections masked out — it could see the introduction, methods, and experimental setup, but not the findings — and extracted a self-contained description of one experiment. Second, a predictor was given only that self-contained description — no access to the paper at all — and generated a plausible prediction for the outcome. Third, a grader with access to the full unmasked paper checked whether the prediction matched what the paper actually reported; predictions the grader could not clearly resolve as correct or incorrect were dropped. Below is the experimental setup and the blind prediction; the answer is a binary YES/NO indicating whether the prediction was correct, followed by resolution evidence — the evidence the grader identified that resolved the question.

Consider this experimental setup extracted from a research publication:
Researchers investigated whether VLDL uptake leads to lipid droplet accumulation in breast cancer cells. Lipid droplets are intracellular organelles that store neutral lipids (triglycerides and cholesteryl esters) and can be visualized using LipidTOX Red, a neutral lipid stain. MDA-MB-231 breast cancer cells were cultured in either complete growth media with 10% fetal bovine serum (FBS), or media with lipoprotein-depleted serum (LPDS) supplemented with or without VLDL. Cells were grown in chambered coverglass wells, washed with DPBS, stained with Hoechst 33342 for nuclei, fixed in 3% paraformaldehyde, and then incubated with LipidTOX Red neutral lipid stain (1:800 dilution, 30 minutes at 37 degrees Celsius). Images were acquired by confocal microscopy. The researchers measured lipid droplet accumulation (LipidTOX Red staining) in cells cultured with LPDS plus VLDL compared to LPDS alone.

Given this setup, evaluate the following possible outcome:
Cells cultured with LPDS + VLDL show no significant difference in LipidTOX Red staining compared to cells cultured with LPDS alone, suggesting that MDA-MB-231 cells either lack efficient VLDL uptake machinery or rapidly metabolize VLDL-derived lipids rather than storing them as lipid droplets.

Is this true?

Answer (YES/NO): NO